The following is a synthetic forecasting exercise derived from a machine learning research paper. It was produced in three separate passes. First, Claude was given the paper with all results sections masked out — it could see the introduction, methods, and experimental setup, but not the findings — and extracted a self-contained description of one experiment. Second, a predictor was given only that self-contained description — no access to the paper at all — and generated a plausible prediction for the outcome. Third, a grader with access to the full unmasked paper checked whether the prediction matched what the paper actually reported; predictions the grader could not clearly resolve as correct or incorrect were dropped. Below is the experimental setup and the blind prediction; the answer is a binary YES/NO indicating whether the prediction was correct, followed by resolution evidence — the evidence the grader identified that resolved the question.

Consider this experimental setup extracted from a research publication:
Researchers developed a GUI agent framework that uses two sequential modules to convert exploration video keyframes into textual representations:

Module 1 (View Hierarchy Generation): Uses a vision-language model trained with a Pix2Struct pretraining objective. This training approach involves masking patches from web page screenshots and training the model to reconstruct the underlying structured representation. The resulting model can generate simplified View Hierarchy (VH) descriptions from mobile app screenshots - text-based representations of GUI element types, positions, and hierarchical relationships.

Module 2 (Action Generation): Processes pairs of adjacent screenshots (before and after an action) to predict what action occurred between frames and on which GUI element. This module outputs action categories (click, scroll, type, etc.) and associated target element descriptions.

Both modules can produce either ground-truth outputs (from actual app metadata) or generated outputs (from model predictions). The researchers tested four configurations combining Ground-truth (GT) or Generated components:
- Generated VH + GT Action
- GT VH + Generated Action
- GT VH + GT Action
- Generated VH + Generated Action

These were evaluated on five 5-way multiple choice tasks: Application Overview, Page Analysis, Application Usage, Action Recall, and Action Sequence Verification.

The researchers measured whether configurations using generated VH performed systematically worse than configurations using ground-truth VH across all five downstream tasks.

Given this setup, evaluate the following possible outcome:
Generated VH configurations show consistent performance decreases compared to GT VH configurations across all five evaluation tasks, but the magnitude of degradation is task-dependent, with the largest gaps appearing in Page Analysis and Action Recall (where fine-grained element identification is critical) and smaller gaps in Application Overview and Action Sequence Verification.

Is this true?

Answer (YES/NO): NO